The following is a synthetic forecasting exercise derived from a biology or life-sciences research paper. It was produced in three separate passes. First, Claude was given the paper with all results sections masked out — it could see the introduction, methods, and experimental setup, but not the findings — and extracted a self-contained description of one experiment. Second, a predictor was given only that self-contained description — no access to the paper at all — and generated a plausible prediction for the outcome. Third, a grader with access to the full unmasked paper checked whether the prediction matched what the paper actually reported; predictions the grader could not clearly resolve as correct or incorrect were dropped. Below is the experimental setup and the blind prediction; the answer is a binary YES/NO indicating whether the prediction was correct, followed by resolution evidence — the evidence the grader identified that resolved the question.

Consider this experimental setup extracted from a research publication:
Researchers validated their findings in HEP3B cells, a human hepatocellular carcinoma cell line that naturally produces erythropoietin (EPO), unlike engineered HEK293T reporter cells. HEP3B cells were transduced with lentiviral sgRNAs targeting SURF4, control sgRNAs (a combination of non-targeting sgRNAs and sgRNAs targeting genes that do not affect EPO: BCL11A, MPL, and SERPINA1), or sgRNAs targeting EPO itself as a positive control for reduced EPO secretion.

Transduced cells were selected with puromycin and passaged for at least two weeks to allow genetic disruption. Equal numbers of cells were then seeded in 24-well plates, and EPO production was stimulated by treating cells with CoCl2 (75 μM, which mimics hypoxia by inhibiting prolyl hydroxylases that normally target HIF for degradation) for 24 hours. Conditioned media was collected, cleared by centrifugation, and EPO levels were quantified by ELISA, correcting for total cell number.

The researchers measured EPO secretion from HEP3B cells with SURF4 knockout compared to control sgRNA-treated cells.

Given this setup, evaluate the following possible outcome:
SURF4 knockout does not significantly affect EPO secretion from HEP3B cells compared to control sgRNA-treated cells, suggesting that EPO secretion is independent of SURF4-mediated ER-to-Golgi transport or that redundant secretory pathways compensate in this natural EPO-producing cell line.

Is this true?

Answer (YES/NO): NO